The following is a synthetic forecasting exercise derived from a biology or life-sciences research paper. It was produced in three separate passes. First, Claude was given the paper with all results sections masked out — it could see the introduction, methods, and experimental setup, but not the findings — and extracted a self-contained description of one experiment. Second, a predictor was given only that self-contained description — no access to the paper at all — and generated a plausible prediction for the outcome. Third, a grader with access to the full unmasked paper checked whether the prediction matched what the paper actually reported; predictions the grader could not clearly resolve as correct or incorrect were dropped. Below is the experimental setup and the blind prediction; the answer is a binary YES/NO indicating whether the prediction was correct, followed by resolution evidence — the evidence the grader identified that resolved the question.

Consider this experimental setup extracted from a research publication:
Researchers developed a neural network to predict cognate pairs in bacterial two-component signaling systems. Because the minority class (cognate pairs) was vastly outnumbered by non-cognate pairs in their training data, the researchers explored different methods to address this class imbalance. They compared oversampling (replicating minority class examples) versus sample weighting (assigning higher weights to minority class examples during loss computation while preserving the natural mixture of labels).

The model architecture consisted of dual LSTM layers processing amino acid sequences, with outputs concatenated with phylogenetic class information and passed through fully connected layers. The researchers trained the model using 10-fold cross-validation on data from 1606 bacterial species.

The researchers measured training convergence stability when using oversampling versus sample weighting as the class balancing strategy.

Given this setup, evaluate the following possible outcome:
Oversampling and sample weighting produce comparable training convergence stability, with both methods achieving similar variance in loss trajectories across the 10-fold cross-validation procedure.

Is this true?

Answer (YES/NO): NO